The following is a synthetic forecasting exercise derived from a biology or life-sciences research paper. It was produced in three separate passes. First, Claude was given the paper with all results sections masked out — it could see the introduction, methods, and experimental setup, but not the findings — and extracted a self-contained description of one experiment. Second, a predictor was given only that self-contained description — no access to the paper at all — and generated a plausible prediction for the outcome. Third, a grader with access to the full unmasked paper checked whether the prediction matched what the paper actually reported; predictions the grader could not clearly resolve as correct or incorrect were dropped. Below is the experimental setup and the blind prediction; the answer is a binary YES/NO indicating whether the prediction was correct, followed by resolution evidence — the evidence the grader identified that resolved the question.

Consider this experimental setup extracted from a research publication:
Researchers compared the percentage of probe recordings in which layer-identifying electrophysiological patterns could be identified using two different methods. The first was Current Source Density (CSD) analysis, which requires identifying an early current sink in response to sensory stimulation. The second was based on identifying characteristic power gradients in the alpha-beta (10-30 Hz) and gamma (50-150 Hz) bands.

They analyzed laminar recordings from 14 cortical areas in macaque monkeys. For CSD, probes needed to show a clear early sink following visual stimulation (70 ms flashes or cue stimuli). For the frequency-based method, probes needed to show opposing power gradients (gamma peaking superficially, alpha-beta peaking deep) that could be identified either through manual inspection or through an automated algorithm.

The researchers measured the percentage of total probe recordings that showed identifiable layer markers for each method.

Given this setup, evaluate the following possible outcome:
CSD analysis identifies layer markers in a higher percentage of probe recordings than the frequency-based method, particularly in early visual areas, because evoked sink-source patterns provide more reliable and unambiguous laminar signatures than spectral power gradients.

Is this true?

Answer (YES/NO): NO